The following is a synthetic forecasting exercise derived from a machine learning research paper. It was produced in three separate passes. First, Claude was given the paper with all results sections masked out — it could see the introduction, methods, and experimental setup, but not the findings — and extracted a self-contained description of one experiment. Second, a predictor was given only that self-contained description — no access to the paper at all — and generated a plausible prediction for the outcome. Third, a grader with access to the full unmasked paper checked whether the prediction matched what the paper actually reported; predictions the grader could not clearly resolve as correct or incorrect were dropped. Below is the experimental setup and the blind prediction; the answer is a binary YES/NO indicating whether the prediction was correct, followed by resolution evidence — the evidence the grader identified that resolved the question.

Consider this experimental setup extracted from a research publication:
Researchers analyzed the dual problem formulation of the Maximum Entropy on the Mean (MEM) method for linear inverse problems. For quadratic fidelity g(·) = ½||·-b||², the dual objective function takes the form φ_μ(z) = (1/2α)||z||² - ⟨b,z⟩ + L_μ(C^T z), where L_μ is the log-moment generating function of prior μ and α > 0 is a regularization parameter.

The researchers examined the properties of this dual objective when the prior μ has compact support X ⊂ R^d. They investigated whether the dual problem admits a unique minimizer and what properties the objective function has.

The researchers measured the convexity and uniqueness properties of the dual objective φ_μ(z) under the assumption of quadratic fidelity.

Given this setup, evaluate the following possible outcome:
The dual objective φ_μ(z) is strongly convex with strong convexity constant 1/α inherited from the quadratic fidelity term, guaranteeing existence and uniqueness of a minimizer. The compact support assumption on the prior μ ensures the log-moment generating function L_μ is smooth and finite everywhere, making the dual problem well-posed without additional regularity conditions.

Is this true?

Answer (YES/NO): YES